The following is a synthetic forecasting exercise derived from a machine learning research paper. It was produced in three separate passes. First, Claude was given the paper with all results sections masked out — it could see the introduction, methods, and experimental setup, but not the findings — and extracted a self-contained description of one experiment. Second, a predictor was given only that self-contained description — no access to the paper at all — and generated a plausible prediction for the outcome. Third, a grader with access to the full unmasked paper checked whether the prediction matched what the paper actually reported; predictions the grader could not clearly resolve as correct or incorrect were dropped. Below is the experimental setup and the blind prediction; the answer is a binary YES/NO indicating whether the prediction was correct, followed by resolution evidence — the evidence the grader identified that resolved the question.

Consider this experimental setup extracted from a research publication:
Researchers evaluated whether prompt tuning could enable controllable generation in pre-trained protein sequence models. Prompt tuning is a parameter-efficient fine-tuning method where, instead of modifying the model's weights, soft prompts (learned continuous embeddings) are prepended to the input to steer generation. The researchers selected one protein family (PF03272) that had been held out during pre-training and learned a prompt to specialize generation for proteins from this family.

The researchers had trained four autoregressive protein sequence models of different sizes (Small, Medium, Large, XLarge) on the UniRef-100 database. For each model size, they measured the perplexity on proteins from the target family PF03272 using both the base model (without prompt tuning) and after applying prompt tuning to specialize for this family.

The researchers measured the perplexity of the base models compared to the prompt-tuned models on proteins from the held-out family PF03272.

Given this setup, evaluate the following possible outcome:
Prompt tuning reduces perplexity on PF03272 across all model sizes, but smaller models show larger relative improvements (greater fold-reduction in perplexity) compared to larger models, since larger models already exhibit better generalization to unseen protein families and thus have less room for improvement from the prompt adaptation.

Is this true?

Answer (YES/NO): NO